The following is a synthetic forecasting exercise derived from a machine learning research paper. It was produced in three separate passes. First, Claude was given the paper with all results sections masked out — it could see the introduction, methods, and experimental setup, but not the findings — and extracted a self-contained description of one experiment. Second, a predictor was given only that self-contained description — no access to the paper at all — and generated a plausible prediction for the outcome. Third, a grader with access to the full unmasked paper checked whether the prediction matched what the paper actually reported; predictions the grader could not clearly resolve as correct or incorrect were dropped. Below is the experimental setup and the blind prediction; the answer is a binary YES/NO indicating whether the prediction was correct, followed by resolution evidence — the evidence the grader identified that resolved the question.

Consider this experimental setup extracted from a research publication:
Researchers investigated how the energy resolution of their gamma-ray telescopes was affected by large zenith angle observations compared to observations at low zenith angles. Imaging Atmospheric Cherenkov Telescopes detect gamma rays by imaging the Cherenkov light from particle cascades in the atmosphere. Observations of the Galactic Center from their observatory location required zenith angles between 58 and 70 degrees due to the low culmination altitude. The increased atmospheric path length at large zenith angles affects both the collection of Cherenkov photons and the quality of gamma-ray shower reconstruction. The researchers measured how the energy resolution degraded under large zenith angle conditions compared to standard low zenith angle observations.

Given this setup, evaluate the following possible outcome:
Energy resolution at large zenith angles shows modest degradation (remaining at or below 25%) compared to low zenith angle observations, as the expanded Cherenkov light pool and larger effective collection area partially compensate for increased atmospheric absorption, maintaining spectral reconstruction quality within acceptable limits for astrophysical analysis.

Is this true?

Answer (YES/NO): NO